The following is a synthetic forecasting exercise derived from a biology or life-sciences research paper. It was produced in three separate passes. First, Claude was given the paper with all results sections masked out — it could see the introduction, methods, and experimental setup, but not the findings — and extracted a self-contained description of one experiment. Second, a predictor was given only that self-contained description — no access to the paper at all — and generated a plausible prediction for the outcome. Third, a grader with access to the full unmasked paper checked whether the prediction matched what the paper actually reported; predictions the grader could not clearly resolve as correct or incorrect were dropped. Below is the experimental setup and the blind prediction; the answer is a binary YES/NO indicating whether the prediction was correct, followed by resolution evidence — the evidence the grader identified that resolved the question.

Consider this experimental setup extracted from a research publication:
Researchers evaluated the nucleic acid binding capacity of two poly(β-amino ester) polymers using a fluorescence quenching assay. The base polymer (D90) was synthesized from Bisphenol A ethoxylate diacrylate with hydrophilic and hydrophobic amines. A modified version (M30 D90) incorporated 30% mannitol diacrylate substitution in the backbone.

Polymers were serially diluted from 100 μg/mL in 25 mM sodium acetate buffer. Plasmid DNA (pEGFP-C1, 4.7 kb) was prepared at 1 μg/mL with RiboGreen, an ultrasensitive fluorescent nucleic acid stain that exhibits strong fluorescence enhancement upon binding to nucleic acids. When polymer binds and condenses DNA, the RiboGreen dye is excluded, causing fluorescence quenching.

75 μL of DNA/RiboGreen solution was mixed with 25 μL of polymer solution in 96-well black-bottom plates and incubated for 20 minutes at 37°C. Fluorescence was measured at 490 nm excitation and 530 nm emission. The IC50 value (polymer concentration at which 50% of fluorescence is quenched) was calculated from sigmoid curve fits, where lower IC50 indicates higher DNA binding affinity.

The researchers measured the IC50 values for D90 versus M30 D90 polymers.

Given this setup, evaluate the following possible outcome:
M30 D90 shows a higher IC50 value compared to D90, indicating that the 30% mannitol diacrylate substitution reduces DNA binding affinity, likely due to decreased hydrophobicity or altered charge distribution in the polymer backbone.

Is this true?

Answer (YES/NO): YES